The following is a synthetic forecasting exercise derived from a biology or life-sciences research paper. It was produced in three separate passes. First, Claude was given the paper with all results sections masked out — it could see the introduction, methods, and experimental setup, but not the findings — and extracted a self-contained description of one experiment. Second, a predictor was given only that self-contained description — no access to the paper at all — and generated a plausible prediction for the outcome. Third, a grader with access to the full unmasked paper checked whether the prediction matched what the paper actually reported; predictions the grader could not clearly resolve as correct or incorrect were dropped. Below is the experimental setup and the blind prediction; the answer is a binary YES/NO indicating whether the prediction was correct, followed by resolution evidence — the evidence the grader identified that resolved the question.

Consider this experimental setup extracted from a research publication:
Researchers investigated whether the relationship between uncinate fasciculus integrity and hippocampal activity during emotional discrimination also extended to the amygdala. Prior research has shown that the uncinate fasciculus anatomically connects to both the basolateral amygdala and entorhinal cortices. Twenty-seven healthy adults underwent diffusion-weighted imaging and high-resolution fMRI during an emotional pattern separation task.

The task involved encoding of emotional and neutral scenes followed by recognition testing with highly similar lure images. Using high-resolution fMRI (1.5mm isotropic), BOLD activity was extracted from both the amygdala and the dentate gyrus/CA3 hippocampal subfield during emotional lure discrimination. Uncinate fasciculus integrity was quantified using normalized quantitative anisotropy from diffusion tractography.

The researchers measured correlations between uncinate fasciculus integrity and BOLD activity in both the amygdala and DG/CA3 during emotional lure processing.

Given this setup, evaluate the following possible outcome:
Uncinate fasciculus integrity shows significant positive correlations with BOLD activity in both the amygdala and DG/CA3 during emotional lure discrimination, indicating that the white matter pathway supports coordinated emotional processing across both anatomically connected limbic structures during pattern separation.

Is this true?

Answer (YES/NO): NO